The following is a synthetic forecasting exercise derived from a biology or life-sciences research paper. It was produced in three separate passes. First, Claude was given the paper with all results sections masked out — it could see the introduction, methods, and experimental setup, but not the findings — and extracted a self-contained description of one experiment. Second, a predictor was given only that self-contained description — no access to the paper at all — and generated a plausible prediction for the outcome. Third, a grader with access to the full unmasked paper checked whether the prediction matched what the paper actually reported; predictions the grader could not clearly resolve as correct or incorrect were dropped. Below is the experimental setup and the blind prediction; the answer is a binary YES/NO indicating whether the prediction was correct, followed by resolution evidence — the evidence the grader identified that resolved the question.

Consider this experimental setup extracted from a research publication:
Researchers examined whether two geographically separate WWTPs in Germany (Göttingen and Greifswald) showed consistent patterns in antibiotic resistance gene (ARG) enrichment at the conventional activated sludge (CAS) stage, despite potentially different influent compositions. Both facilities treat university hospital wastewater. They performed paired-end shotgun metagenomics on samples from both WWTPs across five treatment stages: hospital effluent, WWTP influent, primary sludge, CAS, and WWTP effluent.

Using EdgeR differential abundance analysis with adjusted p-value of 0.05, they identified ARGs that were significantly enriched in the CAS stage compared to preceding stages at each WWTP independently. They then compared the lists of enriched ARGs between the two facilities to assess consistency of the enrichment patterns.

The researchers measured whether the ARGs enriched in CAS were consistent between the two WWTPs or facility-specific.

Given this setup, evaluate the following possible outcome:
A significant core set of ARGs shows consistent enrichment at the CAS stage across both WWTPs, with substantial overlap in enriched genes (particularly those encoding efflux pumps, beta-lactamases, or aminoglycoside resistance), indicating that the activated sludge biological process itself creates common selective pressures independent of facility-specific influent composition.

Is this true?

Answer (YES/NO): YES